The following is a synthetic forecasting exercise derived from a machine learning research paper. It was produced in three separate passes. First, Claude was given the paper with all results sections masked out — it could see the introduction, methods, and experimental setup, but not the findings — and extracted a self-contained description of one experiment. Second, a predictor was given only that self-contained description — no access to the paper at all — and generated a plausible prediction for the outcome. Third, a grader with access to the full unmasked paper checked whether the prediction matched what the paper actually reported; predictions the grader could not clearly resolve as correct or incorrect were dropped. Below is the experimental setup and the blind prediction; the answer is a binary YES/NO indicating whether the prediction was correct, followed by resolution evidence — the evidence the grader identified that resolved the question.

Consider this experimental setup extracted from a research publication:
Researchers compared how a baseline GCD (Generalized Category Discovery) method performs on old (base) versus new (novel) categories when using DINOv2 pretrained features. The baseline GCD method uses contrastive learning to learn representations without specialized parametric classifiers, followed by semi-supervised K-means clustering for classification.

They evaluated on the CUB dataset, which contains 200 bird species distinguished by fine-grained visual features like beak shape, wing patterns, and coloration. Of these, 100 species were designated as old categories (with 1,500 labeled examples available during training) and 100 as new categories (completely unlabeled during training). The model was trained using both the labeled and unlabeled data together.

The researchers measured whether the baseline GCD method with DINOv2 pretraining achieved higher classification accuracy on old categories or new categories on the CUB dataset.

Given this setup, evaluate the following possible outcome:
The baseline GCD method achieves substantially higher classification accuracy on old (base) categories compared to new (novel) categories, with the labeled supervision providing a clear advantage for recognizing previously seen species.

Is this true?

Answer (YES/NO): NO